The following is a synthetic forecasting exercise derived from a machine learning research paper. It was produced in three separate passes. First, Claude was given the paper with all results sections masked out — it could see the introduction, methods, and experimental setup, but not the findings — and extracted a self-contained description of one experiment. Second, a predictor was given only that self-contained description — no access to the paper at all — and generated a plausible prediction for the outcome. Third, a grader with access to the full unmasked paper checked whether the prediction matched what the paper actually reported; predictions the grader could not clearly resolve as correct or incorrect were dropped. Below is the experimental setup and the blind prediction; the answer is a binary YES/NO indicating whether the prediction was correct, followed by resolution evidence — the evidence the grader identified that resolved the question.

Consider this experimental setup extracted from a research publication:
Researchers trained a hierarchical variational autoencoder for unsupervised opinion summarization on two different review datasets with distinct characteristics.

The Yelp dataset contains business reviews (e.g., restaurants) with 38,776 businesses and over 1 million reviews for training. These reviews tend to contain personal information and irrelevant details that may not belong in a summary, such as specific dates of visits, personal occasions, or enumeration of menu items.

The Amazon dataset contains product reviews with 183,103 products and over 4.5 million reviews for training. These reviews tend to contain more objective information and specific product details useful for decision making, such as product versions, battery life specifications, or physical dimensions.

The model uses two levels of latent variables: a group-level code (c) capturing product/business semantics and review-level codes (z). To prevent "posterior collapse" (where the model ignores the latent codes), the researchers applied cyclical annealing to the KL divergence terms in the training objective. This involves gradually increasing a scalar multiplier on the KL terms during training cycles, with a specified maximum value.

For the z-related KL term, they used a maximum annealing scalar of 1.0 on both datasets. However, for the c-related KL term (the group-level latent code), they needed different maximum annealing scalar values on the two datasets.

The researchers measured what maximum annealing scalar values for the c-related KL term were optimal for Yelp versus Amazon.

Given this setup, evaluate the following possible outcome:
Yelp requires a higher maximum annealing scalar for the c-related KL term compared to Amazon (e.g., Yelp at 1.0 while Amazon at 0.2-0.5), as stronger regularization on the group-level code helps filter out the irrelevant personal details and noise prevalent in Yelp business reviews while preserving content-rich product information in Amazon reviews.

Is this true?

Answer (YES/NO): NO